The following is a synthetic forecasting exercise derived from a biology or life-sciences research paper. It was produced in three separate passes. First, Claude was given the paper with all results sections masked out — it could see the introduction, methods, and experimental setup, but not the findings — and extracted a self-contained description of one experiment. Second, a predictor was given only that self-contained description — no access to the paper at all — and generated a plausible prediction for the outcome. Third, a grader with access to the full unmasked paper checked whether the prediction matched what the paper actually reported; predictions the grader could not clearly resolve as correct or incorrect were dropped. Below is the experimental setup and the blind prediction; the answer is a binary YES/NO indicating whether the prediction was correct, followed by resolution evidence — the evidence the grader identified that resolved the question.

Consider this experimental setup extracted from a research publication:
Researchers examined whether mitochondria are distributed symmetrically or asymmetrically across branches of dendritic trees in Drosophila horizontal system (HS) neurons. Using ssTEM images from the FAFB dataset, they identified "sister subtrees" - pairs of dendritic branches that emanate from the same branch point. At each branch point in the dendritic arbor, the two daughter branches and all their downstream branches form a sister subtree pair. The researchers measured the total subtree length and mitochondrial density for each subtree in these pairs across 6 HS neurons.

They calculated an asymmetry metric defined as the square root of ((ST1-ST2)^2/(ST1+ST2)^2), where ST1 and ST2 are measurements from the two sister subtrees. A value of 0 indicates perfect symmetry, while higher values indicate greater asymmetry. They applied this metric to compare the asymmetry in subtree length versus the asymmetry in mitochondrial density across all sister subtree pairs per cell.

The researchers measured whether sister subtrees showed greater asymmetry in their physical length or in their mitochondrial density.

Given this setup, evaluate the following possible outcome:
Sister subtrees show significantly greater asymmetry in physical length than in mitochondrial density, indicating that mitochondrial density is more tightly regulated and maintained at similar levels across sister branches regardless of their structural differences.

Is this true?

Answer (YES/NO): YES